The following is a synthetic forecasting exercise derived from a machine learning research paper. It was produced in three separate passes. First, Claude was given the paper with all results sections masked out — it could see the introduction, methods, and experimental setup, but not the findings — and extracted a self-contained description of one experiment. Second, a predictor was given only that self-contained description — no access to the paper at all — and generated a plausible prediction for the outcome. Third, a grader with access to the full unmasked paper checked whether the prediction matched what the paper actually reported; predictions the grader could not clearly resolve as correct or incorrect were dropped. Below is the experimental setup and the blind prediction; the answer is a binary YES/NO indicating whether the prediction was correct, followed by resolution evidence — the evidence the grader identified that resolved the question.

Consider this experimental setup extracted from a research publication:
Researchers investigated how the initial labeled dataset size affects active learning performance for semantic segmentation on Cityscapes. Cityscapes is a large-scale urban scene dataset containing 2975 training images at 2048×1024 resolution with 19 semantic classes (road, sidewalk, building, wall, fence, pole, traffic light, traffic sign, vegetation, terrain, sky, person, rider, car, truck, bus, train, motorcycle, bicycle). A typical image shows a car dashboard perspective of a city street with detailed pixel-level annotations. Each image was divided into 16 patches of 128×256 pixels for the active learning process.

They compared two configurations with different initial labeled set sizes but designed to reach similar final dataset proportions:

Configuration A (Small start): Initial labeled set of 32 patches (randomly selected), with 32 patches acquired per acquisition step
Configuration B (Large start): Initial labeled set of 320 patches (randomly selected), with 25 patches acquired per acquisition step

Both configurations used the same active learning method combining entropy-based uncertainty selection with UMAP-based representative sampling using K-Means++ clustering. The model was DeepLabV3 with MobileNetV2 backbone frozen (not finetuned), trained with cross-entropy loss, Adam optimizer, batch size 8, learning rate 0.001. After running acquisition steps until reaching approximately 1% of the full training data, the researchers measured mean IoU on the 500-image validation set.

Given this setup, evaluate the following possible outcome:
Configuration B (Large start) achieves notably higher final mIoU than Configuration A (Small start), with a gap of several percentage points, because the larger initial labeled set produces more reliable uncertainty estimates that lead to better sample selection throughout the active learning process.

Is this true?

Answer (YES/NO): NO